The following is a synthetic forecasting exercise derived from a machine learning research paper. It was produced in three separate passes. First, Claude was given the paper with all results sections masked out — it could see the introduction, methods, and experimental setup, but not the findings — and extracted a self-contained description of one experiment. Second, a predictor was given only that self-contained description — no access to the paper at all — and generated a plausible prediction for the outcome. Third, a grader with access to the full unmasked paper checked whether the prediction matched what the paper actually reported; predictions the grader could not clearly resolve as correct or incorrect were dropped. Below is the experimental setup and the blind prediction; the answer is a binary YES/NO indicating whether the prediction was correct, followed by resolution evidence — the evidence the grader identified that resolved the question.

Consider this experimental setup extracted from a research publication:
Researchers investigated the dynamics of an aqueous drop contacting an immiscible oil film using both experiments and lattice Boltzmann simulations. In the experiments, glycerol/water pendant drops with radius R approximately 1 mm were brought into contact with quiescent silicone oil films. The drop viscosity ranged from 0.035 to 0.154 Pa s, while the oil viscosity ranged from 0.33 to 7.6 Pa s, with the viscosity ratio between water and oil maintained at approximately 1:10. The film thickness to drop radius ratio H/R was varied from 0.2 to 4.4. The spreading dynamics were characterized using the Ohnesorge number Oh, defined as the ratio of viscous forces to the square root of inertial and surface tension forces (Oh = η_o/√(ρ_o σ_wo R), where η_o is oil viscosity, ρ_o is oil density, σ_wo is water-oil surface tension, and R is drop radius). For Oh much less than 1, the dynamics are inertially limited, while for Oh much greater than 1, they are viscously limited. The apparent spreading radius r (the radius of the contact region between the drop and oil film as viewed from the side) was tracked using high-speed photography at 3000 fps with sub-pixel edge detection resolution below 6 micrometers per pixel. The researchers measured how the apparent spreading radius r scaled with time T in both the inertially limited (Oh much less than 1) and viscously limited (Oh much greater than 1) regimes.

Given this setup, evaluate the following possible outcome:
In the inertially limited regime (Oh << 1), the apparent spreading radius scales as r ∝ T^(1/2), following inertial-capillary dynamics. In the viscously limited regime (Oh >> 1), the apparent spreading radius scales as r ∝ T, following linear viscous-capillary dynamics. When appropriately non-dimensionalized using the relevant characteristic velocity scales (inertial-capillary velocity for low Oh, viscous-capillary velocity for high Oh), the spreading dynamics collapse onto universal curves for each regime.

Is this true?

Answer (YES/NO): NO